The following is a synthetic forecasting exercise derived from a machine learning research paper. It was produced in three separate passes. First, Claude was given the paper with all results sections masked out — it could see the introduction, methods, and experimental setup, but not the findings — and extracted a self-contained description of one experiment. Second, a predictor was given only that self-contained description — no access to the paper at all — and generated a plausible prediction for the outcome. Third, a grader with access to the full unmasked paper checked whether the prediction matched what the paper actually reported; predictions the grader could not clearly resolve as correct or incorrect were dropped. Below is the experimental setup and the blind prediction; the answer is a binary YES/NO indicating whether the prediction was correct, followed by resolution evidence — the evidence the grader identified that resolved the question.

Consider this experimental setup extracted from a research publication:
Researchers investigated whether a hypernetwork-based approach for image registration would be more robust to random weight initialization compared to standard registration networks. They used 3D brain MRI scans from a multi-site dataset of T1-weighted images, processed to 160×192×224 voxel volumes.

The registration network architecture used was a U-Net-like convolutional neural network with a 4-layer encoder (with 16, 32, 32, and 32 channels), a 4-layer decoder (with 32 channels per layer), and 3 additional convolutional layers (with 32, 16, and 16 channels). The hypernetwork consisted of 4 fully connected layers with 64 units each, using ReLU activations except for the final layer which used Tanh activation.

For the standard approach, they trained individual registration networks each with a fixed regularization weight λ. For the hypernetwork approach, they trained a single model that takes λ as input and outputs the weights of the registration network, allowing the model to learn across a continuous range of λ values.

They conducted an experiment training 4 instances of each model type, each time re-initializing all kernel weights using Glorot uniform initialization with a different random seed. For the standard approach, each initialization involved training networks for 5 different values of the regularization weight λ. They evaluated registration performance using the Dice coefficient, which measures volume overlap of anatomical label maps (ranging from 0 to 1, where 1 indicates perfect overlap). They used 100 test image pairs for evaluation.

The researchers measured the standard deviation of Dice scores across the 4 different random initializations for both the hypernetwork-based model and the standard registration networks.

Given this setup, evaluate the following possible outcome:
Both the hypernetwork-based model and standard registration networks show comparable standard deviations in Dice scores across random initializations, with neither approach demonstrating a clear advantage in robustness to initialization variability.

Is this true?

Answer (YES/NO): NO